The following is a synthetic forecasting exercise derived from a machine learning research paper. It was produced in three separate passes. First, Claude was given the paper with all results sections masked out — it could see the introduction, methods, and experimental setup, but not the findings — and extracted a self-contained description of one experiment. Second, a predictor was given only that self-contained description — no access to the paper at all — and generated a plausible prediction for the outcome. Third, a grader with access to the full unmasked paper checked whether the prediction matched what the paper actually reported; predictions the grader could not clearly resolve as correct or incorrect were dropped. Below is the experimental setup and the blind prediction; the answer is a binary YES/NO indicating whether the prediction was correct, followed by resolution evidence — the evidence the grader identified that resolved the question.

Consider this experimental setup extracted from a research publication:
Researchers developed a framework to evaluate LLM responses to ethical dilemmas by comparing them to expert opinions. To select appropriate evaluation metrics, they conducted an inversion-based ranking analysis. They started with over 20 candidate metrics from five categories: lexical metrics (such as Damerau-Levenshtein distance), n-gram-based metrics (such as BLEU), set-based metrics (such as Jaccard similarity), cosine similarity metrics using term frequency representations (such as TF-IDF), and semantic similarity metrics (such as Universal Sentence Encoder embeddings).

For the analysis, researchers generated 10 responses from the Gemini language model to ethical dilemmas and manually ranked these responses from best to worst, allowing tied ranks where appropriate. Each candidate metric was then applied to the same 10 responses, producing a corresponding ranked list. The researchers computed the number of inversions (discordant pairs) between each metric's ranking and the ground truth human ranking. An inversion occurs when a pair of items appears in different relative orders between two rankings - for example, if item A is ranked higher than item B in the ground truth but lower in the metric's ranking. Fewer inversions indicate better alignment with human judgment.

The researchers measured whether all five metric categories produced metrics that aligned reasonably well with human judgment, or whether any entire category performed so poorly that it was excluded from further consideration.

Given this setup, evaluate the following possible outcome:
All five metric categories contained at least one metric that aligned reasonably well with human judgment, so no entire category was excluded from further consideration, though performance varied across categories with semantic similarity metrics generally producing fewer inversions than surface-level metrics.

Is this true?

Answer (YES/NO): NO